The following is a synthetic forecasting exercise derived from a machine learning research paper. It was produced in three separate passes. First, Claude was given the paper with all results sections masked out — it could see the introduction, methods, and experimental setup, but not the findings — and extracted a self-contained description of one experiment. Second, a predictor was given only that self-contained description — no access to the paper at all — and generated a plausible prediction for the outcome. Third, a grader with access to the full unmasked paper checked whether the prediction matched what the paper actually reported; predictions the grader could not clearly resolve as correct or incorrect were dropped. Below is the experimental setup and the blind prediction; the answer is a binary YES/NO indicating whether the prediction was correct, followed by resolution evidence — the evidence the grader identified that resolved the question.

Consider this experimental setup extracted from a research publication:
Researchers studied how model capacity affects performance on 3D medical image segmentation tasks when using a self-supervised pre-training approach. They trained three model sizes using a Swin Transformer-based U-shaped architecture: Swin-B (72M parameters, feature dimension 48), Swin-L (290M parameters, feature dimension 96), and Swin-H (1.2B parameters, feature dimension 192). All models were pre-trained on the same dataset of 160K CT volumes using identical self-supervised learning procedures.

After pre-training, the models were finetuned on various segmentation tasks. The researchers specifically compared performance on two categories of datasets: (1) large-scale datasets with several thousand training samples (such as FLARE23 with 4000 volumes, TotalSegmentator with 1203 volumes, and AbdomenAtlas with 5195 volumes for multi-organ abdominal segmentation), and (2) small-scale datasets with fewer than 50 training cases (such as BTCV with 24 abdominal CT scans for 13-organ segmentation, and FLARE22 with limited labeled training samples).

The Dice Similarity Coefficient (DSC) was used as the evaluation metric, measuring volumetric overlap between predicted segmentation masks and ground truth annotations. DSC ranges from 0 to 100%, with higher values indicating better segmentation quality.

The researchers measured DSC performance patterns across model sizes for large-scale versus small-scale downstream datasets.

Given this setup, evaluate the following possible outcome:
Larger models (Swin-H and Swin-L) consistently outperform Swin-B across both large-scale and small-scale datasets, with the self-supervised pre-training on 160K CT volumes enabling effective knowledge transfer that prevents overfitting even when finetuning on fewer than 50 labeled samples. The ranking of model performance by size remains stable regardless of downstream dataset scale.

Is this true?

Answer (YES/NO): NO